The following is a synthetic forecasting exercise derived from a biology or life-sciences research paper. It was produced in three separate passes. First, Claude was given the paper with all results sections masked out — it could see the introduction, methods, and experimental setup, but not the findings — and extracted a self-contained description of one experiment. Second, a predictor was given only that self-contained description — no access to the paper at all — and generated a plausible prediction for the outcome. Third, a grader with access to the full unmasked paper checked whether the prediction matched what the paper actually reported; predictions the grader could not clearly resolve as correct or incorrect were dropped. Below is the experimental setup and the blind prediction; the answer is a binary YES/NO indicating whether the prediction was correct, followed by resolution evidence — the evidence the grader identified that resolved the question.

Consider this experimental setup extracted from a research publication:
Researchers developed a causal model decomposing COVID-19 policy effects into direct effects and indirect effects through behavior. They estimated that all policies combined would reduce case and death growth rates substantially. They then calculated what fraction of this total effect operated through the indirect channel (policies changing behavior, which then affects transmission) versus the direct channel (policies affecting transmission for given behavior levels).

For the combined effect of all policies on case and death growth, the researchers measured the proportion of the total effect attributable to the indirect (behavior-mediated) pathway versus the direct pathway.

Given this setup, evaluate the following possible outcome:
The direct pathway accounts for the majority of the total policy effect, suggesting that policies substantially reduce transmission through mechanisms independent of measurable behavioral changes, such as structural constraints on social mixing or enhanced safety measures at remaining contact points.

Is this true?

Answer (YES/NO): NO